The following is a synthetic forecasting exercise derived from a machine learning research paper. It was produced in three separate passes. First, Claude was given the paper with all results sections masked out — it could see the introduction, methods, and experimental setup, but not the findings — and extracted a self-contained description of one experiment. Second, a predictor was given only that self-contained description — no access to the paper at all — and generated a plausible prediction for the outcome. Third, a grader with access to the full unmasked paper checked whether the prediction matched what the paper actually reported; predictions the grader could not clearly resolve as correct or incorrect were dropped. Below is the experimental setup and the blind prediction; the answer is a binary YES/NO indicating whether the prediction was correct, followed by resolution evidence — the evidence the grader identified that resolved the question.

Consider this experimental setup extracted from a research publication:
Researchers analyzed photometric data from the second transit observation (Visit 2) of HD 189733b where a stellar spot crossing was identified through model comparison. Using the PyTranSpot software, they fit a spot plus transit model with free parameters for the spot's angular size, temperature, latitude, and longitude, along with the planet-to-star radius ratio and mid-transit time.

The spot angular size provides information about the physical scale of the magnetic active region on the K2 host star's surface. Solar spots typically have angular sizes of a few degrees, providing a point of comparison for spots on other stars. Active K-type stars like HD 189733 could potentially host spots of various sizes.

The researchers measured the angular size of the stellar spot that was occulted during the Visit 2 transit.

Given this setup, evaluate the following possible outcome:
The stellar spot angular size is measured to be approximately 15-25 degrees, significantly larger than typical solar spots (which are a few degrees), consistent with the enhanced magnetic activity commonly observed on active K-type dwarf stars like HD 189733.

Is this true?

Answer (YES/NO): NO